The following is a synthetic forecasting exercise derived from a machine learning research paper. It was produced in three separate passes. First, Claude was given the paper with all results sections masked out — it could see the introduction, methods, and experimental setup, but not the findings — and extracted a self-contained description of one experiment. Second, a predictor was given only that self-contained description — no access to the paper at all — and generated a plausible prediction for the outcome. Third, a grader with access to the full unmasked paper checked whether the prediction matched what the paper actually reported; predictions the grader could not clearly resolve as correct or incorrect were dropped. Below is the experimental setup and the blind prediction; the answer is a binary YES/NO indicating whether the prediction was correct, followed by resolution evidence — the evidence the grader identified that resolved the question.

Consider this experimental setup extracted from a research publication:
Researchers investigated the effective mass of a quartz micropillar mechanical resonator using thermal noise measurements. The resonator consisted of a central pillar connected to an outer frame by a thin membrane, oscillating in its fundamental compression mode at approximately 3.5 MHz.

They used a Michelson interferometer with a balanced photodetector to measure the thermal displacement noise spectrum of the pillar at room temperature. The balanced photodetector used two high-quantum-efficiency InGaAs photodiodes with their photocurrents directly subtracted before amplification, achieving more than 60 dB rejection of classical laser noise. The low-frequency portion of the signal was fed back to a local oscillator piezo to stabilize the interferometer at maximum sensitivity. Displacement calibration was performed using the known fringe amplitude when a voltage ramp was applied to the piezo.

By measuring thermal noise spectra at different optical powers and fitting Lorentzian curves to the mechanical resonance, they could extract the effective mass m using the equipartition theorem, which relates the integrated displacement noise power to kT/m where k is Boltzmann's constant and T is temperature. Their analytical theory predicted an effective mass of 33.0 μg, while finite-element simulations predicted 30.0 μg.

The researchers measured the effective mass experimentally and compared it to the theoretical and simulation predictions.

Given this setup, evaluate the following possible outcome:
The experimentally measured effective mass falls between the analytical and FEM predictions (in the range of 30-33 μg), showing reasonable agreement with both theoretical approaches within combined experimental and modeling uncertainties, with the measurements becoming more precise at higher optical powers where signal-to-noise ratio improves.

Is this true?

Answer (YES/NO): NO